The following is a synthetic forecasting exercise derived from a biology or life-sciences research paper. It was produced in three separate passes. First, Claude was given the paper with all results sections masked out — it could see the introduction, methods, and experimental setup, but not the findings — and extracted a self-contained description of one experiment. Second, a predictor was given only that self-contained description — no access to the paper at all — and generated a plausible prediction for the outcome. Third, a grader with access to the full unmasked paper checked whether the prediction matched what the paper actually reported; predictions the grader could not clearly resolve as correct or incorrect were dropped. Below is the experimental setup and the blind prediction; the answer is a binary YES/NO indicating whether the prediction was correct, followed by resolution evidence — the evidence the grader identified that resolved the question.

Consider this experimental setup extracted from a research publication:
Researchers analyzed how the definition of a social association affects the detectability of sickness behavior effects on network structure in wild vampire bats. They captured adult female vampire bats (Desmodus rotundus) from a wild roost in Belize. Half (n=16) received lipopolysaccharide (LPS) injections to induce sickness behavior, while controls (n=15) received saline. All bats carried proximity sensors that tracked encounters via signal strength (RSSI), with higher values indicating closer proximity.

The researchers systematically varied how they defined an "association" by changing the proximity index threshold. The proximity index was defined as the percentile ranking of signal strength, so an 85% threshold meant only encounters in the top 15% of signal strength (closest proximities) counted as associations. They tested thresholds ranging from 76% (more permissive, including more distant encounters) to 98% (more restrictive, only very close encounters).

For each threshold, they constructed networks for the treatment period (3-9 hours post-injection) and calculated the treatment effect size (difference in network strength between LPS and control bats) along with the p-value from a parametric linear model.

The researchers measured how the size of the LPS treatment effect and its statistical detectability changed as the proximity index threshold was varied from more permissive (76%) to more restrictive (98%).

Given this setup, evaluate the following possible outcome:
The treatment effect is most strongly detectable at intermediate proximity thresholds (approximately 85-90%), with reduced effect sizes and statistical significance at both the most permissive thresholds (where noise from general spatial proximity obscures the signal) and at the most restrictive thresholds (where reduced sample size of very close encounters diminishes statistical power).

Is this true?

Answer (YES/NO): NO